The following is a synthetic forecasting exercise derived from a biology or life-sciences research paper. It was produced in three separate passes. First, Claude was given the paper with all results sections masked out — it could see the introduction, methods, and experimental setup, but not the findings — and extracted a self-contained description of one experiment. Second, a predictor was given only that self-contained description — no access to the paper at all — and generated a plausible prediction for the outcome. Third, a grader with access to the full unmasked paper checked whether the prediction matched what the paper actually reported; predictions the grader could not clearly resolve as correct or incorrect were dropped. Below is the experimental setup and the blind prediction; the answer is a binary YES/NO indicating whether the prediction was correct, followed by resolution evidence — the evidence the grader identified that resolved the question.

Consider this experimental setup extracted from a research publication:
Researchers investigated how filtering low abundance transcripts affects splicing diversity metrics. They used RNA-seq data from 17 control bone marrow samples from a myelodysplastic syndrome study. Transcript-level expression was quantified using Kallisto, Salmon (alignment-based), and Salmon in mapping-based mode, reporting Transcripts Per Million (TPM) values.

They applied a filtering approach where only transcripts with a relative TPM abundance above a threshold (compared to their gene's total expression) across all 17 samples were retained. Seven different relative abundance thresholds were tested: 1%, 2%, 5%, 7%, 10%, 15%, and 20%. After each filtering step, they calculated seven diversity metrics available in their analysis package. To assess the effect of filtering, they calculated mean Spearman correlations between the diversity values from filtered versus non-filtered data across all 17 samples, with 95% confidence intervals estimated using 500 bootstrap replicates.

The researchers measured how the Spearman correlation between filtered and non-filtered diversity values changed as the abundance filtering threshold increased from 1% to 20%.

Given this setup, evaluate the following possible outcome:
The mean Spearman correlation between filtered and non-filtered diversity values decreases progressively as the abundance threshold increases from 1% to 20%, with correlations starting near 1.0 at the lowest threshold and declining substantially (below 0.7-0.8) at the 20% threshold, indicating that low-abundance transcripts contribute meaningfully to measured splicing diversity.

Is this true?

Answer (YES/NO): NO